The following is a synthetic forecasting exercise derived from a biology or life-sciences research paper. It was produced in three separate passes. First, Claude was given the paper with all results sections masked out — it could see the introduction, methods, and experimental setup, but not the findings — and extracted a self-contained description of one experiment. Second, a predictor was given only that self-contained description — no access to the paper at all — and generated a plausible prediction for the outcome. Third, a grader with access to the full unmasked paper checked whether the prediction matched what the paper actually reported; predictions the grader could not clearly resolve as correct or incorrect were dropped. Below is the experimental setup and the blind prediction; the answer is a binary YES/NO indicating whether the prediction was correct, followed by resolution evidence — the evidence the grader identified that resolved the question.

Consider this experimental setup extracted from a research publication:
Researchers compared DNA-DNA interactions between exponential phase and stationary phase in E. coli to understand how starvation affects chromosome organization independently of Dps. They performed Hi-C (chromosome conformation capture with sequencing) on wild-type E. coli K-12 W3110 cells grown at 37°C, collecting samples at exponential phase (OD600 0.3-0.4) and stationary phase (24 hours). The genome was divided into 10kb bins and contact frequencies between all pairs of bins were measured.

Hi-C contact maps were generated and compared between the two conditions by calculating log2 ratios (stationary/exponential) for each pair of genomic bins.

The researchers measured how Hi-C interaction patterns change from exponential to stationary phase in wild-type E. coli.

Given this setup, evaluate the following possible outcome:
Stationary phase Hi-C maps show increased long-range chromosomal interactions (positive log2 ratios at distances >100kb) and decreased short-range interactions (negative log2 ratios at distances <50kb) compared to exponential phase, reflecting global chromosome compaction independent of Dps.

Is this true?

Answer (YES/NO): NO